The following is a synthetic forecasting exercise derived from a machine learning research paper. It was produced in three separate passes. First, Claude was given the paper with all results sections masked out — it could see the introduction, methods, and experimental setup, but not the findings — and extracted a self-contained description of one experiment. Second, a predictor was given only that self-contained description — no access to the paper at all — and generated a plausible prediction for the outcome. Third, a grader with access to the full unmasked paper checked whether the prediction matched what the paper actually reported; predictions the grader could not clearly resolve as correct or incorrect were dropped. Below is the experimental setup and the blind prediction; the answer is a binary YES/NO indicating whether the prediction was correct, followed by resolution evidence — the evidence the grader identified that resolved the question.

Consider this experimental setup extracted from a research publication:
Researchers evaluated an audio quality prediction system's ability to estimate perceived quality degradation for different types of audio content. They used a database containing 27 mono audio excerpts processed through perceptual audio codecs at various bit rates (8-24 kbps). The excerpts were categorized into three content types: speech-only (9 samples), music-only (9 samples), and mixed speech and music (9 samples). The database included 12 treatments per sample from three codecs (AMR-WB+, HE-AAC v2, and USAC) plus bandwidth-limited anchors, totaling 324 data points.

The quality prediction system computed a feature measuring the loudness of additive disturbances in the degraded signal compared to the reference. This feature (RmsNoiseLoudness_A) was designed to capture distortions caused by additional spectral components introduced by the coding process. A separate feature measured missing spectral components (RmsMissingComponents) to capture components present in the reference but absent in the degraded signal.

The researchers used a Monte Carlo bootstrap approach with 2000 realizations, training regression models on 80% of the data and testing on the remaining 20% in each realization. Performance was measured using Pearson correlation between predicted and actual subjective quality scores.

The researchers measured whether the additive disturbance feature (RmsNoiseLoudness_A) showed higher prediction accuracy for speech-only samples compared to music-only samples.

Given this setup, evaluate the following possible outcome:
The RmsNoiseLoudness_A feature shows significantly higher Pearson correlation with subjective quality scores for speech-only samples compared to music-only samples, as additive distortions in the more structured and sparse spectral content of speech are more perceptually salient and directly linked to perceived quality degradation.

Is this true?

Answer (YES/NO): YES